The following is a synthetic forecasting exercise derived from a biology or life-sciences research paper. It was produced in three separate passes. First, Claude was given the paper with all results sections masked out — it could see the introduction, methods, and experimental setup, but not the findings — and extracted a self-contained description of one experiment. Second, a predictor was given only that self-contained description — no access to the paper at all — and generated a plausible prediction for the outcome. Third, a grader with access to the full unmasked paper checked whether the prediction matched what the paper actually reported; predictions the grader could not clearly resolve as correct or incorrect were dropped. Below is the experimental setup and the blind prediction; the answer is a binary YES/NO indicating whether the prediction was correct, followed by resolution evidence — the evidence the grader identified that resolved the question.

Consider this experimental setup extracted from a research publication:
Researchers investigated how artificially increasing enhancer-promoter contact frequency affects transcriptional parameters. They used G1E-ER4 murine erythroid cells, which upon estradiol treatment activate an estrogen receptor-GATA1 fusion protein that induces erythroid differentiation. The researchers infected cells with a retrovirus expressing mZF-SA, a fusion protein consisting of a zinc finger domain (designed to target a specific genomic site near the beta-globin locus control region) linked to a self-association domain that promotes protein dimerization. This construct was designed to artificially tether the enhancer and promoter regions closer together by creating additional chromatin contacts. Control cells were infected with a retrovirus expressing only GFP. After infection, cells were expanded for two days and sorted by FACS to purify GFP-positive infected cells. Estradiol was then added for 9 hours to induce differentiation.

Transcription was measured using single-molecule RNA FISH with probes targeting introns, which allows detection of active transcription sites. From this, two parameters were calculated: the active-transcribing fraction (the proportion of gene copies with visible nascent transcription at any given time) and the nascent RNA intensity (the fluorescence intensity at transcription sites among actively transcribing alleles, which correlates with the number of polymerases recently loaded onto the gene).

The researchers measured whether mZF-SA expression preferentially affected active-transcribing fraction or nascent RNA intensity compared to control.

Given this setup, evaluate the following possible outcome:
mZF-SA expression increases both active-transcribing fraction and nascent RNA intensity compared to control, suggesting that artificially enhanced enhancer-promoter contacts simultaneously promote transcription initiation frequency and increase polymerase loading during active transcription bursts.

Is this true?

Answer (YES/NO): NO